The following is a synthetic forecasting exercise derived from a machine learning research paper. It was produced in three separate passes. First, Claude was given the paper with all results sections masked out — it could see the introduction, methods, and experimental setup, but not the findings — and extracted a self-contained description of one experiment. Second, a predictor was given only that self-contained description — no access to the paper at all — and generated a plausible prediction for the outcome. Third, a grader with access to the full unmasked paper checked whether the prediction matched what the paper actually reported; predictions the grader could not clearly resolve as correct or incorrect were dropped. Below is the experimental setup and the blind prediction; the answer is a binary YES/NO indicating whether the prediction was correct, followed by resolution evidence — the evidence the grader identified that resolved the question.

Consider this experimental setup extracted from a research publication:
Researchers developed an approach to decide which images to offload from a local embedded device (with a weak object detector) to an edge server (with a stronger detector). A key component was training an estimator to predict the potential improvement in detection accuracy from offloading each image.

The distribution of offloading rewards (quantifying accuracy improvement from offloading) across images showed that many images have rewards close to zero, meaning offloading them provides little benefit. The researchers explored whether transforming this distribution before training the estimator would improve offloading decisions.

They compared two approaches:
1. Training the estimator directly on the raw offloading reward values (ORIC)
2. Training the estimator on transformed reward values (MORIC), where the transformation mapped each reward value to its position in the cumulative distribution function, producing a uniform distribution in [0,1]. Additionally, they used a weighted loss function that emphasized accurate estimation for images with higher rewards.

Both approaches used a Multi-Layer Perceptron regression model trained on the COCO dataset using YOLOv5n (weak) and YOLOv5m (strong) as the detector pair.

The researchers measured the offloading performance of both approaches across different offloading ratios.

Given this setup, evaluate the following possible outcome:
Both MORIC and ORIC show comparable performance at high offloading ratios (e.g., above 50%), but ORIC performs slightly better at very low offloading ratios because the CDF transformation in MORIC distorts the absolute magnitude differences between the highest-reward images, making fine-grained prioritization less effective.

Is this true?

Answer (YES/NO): NO